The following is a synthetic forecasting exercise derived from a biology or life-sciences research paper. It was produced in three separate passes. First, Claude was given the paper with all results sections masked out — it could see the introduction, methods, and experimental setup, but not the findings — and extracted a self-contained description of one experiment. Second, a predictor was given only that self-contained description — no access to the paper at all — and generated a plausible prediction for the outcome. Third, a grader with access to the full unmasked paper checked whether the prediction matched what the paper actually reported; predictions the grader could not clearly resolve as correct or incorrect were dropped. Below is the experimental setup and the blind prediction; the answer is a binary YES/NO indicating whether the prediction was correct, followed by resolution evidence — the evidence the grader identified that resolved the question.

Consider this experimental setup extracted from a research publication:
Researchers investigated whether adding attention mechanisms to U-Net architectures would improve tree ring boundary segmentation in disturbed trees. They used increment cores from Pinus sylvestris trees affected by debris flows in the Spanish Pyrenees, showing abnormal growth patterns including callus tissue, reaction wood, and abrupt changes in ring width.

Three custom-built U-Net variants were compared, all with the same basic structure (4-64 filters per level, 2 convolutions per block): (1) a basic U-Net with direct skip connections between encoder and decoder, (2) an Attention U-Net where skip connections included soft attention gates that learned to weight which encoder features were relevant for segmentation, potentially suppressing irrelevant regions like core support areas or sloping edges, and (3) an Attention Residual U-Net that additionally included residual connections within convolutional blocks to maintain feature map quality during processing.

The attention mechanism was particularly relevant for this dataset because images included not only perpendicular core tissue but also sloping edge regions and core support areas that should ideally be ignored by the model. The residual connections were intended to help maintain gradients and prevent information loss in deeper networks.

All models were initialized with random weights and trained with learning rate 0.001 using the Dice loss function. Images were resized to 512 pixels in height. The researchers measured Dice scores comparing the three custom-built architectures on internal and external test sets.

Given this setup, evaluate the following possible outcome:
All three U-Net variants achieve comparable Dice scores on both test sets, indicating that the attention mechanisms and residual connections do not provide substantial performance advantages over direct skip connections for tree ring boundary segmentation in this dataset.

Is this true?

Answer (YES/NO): NO